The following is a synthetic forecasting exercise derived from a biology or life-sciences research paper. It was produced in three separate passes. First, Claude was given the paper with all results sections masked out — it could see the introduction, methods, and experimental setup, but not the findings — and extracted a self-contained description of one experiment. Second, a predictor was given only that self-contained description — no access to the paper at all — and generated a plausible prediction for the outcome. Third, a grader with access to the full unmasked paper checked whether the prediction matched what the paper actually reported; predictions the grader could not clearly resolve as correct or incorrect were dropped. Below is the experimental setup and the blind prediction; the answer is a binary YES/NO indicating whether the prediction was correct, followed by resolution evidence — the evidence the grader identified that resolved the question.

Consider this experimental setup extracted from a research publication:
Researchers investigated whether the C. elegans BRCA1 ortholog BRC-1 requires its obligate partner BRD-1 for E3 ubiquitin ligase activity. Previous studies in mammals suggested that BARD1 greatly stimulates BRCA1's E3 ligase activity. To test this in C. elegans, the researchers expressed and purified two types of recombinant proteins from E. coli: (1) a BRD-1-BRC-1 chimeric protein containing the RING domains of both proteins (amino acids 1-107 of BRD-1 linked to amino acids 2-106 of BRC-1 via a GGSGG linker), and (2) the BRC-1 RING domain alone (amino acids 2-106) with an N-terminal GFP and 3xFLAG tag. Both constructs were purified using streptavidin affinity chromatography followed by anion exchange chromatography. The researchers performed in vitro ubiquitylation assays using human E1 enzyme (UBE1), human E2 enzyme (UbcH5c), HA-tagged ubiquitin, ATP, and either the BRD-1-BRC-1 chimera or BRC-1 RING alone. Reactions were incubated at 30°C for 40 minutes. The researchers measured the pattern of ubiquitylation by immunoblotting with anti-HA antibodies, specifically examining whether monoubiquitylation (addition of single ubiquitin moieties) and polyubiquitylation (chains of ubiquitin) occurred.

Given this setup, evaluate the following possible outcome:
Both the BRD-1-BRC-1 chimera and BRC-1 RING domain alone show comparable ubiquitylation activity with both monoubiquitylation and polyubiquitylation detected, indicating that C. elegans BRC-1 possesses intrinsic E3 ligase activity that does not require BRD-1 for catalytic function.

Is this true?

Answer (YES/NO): NO